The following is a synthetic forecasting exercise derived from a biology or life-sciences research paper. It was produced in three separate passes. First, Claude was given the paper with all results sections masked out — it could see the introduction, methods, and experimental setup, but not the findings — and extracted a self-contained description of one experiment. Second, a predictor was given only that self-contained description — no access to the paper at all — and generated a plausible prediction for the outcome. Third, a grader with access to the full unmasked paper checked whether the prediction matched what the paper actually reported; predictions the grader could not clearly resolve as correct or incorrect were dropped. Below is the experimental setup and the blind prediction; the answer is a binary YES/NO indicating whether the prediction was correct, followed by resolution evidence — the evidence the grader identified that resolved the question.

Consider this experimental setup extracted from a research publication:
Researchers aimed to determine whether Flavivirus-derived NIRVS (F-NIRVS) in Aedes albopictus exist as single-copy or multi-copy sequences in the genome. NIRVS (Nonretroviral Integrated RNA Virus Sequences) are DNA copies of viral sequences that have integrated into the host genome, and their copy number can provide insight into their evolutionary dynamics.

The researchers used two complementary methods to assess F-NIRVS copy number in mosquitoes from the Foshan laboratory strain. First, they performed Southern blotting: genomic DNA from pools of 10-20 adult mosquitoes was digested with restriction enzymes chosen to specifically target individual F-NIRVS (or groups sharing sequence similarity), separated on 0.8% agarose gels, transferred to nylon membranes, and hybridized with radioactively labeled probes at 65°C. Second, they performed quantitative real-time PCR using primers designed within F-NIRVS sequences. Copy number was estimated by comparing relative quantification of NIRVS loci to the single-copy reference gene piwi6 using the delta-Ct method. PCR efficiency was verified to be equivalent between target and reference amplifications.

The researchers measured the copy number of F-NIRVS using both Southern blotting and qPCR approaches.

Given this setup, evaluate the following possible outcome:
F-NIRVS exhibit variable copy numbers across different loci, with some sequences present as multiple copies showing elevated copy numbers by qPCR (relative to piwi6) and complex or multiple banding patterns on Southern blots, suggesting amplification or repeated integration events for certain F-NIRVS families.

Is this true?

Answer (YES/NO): NO